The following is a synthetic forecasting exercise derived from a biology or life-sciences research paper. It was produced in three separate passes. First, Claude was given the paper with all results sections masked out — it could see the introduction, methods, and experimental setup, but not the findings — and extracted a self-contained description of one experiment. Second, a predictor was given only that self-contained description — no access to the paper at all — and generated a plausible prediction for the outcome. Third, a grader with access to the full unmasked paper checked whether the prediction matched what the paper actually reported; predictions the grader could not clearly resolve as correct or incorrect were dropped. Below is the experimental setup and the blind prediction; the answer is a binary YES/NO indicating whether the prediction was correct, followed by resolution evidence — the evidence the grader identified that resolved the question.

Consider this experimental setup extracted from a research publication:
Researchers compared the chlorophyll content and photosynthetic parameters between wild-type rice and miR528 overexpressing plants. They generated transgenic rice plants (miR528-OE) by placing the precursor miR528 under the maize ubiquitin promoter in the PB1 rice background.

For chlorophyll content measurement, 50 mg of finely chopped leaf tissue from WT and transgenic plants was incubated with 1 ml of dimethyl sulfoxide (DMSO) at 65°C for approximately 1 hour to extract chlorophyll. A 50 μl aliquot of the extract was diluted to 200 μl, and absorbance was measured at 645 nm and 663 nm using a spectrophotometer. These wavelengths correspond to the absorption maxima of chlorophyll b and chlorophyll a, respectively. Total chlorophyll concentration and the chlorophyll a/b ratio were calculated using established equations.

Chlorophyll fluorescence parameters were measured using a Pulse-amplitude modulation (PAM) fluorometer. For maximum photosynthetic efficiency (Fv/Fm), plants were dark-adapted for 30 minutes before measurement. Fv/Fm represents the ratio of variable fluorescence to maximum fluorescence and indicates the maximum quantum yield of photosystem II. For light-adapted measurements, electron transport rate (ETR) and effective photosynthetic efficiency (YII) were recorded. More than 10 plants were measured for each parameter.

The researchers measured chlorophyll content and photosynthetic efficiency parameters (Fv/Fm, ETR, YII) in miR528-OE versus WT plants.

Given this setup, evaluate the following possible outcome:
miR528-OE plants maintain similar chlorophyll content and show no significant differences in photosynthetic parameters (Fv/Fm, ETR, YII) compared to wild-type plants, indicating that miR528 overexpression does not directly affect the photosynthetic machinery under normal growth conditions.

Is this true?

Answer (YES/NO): NO